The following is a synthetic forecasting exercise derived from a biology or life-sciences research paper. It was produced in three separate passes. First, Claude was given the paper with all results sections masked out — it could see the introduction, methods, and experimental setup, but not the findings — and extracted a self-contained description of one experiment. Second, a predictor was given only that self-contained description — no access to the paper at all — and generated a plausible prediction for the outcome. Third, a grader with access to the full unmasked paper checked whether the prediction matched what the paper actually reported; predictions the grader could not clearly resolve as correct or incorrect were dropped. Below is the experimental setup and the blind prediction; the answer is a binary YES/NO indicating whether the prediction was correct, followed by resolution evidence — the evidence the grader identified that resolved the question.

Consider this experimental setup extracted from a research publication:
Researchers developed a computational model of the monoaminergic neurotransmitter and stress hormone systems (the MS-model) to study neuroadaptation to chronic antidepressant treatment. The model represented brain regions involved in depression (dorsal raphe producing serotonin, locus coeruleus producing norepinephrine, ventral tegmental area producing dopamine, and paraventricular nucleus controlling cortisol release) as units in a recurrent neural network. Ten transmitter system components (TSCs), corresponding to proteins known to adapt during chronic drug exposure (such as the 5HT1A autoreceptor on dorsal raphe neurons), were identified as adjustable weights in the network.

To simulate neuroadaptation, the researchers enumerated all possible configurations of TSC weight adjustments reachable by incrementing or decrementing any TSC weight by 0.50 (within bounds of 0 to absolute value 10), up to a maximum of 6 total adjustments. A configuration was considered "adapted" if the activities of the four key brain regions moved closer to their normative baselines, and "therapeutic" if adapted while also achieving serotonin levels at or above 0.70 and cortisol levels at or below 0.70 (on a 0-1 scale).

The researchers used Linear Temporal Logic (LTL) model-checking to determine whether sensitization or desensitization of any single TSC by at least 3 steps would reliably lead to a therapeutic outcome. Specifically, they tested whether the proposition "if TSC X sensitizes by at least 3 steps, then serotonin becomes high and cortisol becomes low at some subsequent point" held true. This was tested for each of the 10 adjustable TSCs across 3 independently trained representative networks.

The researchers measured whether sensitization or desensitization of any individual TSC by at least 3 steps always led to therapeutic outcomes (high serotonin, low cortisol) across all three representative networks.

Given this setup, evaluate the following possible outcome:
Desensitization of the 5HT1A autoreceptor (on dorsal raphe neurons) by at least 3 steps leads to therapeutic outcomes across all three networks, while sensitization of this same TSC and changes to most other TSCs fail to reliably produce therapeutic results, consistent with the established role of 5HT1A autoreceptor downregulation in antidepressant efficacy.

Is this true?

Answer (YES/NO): NO